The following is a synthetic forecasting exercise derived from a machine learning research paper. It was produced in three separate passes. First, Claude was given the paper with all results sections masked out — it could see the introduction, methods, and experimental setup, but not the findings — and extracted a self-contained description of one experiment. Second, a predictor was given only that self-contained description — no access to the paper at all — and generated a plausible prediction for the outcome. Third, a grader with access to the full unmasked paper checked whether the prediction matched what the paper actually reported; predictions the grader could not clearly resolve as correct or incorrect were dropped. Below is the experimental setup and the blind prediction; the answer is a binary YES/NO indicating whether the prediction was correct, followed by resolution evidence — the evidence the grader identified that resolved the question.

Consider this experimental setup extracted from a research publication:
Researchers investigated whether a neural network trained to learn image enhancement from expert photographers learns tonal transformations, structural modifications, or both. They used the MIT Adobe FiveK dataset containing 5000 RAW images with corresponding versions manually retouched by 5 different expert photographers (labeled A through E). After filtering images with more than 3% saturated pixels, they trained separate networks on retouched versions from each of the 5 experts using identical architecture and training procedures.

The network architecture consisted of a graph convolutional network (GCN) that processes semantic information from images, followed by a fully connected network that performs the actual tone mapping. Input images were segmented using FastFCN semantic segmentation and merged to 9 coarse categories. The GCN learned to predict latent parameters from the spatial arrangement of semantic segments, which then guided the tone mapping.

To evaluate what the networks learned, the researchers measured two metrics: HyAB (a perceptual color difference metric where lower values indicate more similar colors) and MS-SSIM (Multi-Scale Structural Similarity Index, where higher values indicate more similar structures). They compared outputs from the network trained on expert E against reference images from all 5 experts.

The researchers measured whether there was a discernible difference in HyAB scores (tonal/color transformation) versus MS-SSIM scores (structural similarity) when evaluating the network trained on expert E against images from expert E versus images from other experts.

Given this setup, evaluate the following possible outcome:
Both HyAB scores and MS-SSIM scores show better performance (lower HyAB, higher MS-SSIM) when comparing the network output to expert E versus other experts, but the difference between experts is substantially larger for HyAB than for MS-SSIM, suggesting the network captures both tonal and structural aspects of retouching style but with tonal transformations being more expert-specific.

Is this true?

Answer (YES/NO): NO